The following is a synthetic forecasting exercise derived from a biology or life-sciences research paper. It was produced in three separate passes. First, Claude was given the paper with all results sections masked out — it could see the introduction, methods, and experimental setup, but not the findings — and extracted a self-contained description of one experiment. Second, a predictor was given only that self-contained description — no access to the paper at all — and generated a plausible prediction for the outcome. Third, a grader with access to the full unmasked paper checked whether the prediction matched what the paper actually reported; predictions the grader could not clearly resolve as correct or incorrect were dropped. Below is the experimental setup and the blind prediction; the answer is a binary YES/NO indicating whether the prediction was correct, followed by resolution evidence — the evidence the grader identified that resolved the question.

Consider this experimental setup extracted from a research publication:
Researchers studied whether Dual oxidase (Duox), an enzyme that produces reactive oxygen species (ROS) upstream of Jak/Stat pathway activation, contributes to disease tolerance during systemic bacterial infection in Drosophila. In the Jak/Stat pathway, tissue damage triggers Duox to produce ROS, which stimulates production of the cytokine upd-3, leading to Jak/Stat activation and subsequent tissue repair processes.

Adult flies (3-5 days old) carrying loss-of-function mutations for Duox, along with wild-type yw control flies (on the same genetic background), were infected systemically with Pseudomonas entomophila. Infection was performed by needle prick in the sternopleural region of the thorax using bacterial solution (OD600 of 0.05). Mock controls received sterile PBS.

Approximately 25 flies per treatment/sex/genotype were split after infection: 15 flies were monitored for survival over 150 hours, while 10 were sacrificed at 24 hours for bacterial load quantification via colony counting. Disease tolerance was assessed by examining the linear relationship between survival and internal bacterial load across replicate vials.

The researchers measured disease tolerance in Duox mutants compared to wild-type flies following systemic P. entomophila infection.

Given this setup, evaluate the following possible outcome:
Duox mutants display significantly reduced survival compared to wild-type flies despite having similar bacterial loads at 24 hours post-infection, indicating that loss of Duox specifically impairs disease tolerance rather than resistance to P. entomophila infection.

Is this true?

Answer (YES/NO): NO